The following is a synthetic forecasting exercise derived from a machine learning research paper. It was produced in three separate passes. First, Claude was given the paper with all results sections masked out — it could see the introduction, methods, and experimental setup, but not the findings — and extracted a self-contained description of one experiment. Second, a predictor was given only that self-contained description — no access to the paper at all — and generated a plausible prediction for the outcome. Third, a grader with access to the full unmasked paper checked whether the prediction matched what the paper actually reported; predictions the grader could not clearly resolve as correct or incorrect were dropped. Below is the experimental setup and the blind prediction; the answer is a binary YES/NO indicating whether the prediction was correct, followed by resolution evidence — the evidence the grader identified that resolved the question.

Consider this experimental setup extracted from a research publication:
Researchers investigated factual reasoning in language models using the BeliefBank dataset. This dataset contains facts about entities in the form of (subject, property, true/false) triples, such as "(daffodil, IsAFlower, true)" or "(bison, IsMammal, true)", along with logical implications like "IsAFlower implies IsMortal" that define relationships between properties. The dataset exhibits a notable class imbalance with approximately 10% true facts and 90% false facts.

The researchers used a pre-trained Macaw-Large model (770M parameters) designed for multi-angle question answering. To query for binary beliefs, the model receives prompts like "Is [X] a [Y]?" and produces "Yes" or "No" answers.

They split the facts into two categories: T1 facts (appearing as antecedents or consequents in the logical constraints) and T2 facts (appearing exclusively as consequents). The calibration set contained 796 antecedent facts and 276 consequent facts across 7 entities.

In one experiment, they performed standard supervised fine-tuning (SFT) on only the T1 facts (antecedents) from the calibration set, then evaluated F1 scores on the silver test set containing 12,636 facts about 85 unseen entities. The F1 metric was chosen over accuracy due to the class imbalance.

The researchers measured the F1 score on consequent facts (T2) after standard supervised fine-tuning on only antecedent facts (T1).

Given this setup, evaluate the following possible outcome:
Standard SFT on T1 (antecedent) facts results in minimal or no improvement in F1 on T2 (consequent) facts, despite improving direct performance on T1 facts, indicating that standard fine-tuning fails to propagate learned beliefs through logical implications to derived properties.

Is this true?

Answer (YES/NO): NO